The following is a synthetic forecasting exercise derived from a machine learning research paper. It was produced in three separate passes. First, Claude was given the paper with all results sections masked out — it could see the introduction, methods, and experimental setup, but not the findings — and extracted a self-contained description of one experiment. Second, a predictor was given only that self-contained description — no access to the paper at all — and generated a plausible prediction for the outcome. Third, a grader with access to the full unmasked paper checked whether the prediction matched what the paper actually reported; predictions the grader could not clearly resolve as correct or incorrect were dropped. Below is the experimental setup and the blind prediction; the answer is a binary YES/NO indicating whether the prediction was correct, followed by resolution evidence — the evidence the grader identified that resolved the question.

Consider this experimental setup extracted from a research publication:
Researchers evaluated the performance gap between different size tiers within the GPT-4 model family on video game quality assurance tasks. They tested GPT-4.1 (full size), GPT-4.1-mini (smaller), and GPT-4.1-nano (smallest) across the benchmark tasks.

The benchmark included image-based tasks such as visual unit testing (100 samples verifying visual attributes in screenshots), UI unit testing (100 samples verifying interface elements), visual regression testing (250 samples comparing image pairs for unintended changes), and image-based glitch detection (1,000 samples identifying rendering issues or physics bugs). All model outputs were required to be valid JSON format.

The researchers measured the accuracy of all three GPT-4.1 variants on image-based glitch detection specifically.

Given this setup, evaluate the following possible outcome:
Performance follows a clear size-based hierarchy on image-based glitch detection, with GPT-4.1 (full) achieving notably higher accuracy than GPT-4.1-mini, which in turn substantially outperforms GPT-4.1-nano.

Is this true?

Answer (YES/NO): NO